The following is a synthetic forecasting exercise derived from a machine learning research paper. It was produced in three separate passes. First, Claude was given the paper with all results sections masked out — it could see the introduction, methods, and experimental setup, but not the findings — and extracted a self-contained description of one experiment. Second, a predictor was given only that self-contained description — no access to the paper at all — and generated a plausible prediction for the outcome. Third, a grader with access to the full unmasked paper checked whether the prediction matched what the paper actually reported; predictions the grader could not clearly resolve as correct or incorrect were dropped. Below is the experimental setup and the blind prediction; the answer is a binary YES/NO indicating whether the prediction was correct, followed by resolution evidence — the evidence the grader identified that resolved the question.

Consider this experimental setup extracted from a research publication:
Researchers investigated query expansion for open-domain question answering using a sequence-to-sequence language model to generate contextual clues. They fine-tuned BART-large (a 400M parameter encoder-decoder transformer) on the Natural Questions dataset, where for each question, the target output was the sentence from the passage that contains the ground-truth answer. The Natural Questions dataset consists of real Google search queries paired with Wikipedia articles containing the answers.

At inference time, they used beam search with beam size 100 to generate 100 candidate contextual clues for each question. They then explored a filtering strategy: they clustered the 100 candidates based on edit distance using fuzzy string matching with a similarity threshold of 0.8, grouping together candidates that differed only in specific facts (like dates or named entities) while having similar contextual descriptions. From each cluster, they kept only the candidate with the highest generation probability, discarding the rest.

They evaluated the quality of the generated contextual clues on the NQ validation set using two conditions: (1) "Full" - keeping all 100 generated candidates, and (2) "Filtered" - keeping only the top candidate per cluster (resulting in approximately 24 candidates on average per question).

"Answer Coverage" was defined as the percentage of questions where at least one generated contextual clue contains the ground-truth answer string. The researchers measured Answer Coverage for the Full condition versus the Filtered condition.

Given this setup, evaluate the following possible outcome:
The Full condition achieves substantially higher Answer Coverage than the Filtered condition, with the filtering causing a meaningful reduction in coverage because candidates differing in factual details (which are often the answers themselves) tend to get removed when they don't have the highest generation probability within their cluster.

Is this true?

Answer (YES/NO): NO